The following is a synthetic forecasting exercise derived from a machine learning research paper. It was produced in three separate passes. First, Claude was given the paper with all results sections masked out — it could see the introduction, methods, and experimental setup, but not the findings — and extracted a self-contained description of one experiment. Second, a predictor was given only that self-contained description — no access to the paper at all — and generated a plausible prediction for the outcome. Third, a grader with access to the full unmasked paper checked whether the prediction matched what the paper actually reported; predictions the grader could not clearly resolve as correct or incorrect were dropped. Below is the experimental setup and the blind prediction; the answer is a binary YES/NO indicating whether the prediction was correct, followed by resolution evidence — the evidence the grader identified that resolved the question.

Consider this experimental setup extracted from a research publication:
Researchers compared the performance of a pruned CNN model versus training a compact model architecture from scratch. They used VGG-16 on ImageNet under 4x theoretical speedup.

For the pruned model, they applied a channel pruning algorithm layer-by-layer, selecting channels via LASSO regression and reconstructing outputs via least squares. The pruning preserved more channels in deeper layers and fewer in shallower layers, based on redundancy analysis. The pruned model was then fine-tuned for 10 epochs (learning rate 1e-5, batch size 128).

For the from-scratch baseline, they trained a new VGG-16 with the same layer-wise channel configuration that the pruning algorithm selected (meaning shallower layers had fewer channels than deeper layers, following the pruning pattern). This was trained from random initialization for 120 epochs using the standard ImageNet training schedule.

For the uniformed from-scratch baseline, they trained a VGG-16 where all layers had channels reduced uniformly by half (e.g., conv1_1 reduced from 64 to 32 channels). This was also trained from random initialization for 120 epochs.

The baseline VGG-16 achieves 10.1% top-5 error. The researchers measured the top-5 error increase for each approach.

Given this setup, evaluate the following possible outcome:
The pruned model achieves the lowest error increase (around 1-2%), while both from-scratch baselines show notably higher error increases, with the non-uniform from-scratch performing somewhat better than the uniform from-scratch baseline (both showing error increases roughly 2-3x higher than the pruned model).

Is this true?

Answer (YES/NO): NO